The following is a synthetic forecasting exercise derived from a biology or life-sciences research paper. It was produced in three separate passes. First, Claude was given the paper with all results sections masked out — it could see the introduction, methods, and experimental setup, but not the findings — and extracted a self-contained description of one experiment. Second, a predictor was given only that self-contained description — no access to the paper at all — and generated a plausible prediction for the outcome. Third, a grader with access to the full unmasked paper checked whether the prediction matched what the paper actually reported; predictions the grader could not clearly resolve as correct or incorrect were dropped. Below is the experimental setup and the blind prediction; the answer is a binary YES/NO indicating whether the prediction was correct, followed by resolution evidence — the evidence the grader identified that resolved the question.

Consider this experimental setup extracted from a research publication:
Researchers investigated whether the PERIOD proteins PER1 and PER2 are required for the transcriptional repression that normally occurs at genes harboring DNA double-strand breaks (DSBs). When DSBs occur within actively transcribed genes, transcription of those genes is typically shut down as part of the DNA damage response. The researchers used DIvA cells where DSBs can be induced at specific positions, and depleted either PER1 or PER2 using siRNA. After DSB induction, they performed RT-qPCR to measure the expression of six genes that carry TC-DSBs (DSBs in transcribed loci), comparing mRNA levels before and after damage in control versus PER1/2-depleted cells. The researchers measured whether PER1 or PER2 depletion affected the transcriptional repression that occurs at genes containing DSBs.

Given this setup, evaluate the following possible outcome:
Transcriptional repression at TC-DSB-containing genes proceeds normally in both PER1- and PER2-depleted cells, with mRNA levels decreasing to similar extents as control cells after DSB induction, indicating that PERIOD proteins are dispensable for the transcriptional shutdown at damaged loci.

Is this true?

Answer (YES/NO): YES